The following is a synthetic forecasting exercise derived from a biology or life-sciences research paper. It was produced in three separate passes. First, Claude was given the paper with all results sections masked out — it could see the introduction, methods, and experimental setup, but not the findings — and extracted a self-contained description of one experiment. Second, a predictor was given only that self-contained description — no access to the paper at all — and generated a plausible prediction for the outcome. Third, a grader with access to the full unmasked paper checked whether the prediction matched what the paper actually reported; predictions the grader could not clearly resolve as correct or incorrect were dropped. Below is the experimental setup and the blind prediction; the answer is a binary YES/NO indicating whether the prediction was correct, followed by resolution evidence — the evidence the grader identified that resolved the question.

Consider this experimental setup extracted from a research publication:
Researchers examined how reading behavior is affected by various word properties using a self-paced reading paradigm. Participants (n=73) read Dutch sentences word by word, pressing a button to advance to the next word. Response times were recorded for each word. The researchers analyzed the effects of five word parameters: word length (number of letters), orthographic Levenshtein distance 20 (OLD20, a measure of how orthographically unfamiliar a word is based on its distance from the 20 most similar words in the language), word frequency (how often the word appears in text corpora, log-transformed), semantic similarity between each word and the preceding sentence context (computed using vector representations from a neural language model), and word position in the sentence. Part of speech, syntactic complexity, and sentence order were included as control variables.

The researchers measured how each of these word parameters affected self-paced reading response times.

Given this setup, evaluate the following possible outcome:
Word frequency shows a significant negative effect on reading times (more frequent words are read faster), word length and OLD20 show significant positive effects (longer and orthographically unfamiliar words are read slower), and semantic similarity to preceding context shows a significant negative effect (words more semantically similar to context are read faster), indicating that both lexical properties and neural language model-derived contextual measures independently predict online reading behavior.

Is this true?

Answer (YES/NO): NO